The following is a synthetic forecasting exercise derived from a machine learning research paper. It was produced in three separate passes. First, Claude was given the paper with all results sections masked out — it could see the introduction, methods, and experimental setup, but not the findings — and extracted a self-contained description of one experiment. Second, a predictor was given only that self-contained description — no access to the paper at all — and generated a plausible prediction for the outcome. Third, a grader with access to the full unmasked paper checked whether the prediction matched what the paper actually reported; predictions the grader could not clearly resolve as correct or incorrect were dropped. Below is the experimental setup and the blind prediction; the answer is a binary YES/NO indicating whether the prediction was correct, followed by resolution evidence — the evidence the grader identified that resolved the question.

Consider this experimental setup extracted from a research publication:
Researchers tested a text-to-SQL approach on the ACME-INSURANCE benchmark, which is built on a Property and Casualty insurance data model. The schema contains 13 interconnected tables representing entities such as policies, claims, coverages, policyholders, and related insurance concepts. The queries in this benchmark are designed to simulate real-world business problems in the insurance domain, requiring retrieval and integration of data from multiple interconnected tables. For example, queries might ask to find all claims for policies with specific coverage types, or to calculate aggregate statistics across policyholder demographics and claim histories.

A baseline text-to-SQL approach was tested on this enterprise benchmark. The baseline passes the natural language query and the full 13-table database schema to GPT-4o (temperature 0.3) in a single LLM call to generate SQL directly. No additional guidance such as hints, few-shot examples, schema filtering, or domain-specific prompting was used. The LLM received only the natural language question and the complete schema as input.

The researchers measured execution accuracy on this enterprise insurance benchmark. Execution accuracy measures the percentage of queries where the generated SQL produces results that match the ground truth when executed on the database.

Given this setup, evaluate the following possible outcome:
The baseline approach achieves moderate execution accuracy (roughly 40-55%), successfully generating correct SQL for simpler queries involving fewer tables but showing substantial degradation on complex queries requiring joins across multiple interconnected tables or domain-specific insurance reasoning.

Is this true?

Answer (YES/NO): NO